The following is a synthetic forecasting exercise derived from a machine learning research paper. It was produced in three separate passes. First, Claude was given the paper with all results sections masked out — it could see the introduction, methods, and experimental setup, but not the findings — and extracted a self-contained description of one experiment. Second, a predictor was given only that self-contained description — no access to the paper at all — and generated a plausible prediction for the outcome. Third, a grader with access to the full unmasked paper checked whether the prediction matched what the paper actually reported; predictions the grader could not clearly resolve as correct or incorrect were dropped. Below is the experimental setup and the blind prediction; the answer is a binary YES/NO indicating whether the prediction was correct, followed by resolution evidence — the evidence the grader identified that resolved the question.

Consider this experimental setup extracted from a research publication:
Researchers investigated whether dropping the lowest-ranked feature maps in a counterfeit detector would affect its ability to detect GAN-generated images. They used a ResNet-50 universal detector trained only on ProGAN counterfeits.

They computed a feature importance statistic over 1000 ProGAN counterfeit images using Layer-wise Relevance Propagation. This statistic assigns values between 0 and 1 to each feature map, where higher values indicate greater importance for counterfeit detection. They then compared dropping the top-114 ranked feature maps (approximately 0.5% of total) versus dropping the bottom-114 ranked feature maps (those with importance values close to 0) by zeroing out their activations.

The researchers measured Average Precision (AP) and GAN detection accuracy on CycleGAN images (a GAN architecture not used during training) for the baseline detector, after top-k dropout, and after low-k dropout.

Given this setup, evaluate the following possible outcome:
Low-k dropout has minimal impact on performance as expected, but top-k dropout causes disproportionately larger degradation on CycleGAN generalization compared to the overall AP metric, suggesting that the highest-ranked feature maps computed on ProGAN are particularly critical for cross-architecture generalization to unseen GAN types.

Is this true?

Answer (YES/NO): YES